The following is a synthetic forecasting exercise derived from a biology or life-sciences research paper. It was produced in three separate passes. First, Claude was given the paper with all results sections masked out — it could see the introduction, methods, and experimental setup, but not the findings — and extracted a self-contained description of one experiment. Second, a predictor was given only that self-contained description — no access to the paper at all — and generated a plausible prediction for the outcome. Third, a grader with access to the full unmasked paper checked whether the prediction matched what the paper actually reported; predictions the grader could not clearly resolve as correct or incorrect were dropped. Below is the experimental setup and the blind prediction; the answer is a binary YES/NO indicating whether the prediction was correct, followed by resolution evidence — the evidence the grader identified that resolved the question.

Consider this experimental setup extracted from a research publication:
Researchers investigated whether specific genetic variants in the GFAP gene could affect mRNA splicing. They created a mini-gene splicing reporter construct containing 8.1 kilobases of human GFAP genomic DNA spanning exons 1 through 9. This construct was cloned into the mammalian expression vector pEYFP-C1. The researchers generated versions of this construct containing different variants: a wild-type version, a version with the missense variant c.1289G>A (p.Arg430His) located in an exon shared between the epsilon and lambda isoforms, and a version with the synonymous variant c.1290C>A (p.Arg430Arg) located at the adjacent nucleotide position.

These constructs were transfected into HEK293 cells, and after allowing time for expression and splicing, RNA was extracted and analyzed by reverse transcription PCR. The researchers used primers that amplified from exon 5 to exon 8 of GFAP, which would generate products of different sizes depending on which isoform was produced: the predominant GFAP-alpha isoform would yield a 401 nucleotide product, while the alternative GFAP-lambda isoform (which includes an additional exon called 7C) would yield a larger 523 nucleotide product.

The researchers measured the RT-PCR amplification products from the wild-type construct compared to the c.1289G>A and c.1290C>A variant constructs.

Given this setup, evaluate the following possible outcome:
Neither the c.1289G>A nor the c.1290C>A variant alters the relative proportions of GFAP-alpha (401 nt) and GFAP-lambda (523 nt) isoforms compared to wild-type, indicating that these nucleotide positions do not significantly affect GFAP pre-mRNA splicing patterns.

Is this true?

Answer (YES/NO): NO